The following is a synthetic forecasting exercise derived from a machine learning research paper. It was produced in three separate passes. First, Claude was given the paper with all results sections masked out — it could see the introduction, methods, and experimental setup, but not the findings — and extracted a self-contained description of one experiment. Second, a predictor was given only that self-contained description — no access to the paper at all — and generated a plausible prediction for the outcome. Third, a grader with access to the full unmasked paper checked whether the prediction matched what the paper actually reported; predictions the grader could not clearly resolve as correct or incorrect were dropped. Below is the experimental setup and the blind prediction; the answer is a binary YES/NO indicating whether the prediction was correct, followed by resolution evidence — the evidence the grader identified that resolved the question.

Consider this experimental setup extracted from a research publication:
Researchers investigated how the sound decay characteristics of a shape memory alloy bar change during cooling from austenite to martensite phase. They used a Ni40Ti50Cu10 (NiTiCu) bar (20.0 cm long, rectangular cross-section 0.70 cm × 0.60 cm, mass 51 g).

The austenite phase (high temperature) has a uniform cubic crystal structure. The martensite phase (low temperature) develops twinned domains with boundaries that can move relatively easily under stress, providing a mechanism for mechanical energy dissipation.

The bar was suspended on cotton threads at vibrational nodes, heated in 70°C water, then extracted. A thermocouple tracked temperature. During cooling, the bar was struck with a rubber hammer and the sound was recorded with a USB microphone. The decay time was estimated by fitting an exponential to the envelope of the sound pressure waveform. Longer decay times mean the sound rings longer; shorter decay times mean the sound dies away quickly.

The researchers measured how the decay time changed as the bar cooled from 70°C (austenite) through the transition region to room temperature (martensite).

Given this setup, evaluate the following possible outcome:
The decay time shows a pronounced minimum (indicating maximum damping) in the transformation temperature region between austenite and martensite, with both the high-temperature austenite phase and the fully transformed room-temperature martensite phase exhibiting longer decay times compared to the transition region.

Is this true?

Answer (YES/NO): NO